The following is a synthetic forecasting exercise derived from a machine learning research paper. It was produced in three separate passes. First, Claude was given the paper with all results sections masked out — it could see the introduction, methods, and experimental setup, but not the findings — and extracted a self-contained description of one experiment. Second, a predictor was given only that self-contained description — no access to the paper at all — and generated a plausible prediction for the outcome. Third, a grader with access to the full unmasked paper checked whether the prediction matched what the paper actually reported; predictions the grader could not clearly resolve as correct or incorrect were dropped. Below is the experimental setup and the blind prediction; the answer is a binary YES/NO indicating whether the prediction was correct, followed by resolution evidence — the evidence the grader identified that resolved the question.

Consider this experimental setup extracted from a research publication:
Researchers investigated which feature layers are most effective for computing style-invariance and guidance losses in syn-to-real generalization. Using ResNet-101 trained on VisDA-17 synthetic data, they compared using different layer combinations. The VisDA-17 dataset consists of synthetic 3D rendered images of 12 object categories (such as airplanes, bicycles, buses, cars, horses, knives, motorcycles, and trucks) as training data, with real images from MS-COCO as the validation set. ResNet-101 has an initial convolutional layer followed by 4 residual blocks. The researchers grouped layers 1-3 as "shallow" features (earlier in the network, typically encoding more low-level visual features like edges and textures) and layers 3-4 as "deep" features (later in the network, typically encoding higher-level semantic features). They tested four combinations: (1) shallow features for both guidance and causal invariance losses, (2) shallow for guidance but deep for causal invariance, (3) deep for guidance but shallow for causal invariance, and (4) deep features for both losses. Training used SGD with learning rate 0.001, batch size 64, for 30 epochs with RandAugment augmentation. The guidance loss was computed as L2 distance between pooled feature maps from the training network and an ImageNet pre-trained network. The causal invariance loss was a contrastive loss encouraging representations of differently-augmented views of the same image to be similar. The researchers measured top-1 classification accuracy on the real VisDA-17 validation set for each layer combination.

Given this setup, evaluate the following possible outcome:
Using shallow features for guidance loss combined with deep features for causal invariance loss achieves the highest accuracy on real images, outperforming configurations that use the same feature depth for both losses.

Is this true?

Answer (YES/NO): NO